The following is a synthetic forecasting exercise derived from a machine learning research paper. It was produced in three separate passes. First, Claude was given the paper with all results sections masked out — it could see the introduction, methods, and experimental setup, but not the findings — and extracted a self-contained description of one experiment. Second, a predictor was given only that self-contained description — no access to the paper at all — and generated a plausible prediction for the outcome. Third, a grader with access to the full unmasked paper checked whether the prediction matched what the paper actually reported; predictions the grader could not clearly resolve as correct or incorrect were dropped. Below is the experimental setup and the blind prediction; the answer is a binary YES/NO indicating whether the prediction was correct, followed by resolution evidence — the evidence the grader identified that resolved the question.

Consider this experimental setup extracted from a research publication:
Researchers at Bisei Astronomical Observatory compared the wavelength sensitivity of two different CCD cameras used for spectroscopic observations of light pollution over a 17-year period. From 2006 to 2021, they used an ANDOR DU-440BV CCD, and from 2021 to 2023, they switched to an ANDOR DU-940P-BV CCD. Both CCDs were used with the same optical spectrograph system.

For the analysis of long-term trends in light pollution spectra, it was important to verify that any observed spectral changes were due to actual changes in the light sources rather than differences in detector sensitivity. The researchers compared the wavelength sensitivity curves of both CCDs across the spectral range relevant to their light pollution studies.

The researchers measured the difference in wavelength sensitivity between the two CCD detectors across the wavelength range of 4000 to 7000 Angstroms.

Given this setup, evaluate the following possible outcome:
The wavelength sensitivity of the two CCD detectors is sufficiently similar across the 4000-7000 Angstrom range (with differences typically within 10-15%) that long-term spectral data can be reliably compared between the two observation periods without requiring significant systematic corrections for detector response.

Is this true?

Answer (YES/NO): NO